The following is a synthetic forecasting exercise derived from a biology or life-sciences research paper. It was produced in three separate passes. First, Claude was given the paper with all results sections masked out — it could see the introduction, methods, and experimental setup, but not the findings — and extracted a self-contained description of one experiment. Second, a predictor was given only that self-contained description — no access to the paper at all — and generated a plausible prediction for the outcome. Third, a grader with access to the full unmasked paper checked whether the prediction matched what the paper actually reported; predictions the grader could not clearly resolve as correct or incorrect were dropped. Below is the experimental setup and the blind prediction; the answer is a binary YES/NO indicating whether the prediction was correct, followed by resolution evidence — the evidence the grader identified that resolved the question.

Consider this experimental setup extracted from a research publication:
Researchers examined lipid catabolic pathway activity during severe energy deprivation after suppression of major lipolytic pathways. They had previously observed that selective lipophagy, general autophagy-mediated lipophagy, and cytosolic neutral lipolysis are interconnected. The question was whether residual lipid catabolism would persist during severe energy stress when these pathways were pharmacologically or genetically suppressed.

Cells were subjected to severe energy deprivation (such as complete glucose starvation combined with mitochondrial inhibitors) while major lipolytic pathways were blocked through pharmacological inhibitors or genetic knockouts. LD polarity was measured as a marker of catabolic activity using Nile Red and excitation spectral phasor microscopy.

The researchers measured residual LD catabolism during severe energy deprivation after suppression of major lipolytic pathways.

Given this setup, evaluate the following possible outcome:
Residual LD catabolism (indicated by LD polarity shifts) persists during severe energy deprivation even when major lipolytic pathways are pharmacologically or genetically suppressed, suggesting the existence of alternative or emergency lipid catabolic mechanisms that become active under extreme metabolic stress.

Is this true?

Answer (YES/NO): YES